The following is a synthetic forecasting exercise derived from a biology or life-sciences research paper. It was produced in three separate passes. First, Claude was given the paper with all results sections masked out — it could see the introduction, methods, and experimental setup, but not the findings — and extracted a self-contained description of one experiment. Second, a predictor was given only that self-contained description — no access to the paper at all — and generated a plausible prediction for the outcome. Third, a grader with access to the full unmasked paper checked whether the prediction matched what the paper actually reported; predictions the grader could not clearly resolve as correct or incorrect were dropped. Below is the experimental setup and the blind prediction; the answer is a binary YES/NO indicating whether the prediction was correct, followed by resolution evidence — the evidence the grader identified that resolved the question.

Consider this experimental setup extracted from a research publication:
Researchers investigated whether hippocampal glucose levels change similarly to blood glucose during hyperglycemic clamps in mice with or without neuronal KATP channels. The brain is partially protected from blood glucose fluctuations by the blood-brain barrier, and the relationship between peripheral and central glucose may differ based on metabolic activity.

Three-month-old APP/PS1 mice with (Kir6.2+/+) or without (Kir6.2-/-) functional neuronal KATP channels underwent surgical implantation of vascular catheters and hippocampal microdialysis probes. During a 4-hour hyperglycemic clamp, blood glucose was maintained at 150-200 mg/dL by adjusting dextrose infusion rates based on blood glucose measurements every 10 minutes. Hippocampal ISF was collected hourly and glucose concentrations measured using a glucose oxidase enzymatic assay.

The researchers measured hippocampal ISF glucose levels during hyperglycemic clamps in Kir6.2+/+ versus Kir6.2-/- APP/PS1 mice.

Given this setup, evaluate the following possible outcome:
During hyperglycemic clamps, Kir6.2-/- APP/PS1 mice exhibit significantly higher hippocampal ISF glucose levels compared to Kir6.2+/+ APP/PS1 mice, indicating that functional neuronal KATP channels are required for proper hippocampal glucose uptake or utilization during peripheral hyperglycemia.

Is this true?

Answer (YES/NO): NO